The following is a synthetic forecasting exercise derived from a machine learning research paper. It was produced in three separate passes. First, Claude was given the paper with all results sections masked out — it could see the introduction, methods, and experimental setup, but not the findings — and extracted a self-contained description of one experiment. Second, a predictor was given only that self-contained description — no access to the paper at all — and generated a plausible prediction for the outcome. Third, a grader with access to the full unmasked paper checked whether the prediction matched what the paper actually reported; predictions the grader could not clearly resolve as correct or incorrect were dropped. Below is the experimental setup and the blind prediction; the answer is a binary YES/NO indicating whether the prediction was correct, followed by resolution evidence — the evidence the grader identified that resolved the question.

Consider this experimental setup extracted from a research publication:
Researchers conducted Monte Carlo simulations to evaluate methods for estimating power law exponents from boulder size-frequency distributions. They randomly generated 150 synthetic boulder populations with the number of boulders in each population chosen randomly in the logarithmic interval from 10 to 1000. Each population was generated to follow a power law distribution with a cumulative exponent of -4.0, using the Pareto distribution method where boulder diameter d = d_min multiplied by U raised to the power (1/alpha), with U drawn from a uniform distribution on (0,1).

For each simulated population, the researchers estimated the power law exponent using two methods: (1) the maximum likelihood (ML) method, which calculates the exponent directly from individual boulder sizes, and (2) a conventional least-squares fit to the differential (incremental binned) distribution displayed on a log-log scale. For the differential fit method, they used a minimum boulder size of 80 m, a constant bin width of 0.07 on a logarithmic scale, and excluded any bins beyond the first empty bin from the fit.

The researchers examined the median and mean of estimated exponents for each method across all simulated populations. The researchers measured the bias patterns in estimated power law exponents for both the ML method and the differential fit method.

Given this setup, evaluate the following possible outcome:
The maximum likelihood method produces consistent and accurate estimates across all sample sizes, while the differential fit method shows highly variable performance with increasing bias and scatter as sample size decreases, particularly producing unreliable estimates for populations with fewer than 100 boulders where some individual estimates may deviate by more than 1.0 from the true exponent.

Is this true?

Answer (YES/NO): NO